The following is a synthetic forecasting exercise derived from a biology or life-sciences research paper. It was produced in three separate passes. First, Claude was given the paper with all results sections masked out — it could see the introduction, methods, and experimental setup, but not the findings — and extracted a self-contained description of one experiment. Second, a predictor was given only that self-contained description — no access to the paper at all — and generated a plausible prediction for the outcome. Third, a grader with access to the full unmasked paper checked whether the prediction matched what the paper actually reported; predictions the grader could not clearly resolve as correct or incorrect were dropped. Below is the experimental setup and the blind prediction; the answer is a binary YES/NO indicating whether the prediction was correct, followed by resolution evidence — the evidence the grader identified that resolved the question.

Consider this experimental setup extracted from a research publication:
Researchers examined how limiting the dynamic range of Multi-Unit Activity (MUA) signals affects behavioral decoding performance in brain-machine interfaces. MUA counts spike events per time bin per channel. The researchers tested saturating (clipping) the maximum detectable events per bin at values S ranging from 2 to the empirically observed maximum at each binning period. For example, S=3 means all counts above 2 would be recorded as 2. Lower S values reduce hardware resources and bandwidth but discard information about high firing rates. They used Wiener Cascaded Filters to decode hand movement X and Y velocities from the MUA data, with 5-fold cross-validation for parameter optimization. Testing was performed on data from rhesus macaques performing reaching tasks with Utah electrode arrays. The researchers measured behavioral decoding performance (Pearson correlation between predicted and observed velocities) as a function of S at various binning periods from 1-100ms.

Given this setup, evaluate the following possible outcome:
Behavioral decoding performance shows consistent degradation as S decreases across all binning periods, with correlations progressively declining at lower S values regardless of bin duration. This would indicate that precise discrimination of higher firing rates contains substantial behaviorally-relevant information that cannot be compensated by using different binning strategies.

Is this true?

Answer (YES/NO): NO